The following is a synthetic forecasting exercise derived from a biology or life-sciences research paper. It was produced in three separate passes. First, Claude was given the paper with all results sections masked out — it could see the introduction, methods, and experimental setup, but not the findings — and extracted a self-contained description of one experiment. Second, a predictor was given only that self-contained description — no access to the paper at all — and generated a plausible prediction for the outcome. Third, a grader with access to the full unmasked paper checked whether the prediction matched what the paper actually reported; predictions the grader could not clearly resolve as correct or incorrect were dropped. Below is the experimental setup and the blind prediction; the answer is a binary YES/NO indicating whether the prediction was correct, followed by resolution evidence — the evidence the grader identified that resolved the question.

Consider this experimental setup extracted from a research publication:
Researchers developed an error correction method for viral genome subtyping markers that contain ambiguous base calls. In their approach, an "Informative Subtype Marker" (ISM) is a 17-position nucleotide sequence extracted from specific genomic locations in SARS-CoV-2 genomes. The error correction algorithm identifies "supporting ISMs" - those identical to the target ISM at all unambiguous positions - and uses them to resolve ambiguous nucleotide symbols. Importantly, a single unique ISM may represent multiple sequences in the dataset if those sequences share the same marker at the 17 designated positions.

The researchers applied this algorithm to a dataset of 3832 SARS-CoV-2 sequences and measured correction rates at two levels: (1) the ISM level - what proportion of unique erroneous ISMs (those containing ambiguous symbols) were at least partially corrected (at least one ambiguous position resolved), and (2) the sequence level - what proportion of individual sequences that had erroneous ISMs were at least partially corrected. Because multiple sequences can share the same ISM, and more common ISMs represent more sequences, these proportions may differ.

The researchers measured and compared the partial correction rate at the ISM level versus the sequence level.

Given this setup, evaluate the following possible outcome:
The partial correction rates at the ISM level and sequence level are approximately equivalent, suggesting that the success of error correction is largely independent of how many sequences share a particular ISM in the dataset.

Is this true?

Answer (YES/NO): NO